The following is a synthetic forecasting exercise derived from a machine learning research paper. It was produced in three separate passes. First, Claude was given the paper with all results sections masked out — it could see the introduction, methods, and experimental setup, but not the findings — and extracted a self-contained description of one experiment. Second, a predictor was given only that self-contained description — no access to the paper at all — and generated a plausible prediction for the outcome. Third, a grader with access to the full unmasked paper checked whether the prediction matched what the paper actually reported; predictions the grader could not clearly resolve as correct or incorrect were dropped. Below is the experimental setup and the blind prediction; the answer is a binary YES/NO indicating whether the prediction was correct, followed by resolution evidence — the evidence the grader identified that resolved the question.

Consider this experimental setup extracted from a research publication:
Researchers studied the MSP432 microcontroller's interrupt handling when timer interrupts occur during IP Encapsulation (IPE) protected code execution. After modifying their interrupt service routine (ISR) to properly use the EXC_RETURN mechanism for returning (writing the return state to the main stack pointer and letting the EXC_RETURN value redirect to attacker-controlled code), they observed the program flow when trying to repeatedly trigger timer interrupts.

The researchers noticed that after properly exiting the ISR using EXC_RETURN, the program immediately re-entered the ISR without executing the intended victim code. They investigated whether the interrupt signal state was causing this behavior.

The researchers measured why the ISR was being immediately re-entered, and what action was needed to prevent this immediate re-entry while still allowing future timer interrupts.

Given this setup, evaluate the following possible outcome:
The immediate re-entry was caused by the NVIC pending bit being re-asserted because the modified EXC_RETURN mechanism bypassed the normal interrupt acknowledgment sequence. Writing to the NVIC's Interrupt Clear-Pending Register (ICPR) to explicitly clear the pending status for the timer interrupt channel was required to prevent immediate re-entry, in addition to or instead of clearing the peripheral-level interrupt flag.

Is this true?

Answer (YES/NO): NO